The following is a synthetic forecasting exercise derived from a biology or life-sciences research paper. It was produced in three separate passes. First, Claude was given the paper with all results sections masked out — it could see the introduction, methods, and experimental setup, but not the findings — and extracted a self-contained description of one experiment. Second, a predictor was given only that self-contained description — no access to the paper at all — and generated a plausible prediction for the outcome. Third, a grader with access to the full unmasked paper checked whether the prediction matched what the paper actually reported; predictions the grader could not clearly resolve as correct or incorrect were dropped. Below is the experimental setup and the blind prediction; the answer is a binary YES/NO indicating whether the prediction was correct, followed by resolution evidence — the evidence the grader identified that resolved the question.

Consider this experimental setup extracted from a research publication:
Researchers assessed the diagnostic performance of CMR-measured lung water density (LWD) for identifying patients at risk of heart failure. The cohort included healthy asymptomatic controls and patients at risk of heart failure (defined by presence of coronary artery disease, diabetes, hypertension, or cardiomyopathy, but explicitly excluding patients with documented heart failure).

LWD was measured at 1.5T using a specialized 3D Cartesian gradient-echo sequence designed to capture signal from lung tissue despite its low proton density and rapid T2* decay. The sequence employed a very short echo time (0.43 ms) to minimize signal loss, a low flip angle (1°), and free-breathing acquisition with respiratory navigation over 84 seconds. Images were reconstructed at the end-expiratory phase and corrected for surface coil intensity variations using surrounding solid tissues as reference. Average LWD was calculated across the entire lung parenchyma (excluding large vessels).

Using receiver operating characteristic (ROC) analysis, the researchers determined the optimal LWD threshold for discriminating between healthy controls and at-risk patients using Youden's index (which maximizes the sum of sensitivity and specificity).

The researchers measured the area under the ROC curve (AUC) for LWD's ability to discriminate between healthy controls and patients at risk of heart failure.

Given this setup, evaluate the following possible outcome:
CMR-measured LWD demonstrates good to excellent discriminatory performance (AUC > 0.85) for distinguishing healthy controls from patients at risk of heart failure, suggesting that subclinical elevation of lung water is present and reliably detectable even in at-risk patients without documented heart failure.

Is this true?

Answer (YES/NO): NO